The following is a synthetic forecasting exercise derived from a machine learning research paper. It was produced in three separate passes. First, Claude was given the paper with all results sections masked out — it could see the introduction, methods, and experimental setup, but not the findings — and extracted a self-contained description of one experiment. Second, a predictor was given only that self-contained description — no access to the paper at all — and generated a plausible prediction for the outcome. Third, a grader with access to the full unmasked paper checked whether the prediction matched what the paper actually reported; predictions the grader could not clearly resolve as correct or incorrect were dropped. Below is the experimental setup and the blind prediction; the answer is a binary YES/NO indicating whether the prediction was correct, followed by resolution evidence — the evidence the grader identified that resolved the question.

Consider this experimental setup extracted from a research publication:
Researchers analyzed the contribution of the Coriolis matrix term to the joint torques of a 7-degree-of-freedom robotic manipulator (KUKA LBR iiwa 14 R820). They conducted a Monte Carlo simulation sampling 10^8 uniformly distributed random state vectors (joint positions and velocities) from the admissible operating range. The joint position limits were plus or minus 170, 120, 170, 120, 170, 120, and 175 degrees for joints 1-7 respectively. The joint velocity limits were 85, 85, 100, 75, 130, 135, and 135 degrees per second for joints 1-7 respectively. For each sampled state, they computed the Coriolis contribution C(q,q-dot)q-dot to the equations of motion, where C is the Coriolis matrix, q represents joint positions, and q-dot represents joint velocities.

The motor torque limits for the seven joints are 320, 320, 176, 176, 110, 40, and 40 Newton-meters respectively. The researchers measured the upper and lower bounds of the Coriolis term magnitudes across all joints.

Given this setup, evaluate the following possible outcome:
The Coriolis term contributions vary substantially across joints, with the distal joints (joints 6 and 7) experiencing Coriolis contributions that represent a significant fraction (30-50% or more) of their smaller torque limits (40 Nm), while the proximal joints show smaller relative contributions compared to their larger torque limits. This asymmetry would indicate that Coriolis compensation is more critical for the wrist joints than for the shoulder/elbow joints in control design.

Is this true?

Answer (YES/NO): NO